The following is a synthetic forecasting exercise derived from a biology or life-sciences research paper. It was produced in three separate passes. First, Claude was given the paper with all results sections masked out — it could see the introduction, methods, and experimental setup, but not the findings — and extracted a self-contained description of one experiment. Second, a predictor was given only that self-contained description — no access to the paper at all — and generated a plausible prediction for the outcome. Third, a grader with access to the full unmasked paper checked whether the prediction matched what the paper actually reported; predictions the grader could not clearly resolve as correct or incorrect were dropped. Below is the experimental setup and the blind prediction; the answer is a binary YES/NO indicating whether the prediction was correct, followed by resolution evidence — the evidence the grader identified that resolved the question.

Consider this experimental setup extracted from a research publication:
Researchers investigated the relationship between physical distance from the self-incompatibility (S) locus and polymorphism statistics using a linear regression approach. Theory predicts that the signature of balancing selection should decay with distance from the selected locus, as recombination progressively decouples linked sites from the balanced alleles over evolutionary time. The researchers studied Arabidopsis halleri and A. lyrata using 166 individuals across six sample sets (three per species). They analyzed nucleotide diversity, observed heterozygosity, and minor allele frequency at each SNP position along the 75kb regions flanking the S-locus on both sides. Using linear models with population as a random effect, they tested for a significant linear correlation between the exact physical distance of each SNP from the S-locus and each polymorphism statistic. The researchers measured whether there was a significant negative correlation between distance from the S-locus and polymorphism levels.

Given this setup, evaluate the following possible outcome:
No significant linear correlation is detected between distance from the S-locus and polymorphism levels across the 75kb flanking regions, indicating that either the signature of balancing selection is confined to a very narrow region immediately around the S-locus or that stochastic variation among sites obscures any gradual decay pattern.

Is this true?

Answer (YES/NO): NO